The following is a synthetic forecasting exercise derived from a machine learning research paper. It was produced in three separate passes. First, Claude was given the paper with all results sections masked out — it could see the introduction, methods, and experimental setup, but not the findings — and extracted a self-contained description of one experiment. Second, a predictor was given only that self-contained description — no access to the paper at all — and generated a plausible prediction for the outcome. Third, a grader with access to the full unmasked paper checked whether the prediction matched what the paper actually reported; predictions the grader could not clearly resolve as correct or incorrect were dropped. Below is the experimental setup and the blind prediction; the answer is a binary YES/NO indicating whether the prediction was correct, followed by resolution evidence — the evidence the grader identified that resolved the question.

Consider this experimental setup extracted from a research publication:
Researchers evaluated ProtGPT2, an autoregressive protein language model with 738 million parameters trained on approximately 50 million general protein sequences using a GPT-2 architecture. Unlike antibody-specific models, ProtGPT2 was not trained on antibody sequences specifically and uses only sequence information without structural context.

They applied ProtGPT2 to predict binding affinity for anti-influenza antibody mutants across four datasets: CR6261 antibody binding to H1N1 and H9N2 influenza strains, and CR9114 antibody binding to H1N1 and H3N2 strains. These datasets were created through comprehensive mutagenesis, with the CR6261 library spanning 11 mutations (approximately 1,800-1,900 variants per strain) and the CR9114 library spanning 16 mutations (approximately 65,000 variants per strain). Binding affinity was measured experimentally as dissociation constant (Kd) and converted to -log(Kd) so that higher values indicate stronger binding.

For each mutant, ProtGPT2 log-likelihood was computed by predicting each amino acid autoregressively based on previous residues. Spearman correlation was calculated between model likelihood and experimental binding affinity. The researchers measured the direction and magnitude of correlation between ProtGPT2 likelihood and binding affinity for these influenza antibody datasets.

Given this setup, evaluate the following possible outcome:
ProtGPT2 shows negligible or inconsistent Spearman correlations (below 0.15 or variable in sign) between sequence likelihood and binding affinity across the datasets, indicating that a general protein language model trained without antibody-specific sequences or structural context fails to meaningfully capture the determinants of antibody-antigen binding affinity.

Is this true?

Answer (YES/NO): NO